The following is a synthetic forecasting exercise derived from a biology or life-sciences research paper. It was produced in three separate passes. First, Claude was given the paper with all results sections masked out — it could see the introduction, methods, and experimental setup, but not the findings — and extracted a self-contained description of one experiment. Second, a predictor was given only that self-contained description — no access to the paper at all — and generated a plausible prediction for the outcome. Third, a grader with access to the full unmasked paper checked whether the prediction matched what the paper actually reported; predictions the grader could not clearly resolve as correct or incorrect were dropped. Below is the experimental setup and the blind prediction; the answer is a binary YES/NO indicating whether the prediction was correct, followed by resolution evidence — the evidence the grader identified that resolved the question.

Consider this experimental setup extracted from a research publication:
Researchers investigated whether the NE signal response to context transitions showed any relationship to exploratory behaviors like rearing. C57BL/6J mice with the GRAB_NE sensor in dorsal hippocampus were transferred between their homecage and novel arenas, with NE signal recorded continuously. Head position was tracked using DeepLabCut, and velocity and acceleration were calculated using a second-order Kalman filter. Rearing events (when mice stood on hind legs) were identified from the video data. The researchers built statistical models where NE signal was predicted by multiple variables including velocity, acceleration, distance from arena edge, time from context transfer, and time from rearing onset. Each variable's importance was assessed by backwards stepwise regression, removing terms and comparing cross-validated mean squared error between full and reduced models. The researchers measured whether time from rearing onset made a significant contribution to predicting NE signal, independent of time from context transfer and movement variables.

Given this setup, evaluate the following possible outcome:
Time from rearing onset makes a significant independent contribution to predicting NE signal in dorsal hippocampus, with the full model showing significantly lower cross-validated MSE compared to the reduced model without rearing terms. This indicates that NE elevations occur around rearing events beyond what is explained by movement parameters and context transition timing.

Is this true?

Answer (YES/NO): NO